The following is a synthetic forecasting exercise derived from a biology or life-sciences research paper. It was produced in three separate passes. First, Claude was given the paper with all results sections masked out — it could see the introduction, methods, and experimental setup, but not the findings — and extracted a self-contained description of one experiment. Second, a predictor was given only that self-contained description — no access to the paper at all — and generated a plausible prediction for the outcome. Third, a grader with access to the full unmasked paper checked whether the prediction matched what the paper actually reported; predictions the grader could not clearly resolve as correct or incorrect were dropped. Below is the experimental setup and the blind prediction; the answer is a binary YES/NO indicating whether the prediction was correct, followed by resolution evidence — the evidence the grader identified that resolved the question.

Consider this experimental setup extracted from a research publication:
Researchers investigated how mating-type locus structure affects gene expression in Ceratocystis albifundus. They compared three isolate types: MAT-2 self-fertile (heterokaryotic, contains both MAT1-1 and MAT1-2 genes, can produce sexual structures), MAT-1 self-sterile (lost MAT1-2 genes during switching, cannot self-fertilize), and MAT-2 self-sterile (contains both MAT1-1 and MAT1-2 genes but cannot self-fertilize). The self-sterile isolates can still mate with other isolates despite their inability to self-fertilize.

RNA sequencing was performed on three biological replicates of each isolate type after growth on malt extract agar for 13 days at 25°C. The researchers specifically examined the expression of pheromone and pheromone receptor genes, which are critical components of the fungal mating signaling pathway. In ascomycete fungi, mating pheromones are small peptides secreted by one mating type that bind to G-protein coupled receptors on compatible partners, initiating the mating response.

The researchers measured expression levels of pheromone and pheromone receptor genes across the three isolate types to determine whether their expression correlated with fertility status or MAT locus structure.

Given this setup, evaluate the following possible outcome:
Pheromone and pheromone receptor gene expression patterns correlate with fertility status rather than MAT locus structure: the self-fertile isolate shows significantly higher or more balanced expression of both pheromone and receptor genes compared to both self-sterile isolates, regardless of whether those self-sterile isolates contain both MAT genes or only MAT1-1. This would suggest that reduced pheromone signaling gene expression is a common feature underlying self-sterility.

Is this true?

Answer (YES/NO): NO